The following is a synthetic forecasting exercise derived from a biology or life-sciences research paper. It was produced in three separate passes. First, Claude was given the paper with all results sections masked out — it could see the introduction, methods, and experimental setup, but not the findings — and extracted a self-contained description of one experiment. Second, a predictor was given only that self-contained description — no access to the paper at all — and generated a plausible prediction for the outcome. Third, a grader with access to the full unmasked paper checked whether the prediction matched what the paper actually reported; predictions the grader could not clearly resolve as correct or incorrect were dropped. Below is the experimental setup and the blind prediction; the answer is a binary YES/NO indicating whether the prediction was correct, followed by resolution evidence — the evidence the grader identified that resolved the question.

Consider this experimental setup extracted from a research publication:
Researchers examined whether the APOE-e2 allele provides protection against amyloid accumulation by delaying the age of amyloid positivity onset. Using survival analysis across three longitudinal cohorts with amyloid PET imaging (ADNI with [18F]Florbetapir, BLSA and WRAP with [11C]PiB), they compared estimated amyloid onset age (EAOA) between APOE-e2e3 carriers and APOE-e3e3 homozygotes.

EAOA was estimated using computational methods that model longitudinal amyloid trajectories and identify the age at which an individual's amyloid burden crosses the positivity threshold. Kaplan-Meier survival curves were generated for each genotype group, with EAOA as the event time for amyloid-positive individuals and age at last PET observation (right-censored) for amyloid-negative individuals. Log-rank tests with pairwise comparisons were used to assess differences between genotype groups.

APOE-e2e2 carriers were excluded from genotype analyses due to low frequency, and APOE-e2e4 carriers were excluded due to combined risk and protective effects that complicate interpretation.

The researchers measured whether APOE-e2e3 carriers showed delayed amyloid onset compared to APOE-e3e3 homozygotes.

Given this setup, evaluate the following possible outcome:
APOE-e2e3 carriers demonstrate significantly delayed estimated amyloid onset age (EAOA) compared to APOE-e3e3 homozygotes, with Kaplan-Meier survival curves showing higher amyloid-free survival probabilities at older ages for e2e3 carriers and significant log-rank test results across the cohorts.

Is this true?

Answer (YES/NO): NO